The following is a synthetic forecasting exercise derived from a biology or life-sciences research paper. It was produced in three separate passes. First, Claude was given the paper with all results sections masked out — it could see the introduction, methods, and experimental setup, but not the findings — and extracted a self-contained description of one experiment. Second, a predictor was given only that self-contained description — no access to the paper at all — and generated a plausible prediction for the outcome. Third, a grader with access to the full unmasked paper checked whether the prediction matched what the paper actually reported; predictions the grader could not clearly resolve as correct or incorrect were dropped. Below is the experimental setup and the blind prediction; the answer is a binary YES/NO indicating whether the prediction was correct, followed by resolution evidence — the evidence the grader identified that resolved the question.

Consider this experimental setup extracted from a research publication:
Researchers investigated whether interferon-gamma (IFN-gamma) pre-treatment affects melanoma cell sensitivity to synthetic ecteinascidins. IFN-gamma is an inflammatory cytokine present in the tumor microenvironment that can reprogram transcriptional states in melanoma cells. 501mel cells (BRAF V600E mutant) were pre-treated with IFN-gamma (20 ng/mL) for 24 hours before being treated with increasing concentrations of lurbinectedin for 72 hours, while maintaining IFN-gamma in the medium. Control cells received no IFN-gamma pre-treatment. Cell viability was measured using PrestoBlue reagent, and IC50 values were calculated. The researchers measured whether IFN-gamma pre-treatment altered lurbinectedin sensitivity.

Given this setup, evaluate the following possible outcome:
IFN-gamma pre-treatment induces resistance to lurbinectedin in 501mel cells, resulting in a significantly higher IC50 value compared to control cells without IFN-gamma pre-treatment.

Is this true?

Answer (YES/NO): NO